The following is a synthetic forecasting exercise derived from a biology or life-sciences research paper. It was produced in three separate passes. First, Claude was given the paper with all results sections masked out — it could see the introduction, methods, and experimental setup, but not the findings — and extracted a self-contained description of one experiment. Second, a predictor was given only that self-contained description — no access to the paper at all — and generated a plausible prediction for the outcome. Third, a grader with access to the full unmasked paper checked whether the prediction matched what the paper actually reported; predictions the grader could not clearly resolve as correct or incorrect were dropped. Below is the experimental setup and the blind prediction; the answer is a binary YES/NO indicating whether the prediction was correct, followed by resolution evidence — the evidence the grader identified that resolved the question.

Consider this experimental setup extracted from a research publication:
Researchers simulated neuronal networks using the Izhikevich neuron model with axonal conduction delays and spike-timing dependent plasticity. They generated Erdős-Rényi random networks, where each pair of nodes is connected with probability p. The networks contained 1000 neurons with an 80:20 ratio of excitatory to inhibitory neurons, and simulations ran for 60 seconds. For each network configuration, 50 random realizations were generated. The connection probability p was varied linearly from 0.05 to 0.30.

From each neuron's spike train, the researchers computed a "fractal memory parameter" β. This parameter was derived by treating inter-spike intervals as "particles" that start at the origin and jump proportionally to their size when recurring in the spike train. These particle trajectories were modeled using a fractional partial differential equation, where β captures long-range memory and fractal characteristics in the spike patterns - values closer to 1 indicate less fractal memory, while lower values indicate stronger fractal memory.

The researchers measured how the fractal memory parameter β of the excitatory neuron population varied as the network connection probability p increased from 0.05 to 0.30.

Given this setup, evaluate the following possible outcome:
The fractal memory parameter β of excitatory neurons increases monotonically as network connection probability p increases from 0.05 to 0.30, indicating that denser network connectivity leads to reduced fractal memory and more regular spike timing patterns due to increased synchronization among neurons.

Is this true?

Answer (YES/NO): NO